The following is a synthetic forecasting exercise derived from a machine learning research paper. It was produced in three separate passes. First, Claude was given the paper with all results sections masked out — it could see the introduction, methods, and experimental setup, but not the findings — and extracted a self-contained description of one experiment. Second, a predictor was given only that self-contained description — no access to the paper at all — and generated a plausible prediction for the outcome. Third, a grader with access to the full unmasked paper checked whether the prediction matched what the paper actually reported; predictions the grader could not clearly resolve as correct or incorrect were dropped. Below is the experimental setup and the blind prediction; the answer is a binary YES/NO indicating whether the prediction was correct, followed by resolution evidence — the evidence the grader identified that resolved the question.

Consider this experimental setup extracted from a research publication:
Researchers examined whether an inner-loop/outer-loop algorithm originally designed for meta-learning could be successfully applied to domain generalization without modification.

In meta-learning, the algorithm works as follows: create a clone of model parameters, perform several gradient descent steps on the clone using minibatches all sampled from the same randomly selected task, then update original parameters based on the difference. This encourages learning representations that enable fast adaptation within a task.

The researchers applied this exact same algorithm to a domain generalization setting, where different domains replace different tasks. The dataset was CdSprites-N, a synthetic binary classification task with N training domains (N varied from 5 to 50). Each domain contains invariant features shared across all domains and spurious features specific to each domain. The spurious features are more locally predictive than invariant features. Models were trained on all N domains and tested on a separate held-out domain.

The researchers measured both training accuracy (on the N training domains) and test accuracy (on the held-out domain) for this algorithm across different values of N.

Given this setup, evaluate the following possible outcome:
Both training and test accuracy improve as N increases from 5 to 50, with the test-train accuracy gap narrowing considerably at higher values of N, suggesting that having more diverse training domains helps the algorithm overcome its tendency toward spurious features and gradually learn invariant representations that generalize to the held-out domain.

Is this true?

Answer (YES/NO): NO